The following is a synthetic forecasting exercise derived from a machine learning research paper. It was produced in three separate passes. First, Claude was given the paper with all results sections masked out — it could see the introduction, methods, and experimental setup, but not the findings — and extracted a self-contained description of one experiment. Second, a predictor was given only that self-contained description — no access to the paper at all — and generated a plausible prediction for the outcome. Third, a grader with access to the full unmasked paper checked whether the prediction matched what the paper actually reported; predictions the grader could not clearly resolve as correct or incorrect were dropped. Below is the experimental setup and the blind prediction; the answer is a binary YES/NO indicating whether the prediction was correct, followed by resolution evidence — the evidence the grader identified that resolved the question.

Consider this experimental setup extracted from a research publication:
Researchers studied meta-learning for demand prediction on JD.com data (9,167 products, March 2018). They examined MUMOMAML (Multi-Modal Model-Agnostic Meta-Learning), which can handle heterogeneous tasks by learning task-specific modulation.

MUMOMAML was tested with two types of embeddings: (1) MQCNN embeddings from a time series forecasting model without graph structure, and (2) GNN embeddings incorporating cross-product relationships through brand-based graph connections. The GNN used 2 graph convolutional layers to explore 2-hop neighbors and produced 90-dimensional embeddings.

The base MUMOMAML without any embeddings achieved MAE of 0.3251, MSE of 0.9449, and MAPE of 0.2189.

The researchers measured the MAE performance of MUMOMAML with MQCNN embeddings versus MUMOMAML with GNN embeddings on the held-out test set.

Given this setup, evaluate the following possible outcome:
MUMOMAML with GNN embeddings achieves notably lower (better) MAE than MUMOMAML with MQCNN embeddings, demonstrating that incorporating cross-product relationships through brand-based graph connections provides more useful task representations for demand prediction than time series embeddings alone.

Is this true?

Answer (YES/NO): NO